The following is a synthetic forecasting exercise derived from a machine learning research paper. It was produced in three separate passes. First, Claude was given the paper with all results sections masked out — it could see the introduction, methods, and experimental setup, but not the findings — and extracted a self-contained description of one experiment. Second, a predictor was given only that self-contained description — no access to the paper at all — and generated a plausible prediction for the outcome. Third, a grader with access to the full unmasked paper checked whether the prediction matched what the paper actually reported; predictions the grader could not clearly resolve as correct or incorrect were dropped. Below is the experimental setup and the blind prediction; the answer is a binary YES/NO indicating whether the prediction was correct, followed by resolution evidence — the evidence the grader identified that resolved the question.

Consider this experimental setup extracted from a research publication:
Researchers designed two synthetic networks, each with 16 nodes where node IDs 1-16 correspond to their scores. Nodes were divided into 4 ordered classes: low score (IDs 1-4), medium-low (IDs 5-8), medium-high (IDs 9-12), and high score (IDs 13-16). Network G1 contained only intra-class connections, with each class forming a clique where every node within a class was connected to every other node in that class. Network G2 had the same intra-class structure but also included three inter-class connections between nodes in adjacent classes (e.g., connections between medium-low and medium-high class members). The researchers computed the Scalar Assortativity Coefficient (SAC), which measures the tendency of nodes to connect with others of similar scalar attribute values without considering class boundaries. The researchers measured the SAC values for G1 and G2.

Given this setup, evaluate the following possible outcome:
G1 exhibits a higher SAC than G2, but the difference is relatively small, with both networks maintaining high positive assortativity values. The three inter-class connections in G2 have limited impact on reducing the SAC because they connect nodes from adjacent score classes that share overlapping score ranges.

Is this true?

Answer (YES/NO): NO